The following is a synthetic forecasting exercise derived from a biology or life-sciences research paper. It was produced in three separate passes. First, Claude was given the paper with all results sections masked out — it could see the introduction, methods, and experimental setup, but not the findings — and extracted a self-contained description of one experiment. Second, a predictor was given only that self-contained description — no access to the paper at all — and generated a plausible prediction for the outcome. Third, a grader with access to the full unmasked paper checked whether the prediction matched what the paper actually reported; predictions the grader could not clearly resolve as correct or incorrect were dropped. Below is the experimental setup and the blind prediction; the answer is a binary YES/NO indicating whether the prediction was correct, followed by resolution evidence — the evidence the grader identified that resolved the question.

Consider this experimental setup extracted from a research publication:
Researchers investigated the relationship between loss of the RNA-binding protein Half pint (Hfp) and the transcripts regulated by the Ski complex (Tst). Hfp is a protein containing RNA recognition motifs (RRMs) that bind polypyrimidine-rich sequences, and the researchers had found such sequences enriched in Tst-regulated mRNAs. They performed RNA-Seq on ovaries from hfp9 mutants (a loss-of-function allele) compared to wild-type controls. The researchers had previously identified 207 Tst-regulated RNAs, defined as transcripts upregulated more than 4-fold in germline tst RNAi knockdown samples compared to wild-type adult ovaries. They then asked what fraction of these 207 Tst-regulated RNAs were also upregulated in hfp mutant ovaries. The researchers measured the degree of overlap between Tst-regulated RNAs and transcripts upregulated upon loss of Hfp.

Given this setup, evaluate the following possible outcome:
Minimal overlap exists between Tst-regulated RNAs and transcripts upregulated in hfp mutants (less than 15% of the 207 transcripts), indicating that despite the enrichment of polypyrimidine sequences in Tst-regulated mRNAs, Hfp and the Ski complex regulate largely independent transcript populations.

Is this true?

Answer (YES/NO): NO